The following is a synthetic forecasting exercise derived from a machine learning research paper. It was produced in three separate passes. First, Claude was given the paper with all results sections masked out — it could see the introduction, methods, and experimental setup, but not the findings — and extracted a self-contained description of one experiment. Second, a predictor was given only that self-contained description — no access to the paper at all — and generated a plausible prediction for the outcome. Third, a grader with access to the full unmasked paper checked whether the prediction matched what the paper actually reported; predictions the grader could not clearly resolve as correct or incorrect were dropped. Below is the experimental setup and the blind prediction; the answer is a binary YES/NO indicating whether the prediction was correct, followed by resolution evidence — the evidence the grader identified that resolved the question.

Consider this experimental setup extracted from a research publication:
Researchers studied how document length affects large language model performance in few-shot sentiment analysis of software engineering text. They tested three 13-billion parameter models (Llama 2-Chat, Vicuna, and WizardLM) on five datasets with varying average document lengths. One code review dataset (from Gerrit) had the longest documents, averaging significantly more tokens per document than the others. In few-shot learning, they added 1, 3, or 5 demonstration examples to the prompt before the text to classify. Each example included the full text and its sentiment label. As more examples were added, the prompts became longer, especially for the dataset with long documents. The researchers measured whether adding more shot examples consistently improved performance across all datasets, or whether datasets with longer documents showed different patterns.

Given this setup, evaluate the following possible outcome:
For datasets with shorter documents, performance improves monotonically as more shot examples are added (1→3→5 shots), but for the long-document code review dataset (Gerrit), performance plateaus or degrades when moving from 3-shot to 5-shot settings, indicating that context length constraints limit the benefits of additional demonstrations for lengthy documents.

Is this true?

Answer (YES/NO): NO